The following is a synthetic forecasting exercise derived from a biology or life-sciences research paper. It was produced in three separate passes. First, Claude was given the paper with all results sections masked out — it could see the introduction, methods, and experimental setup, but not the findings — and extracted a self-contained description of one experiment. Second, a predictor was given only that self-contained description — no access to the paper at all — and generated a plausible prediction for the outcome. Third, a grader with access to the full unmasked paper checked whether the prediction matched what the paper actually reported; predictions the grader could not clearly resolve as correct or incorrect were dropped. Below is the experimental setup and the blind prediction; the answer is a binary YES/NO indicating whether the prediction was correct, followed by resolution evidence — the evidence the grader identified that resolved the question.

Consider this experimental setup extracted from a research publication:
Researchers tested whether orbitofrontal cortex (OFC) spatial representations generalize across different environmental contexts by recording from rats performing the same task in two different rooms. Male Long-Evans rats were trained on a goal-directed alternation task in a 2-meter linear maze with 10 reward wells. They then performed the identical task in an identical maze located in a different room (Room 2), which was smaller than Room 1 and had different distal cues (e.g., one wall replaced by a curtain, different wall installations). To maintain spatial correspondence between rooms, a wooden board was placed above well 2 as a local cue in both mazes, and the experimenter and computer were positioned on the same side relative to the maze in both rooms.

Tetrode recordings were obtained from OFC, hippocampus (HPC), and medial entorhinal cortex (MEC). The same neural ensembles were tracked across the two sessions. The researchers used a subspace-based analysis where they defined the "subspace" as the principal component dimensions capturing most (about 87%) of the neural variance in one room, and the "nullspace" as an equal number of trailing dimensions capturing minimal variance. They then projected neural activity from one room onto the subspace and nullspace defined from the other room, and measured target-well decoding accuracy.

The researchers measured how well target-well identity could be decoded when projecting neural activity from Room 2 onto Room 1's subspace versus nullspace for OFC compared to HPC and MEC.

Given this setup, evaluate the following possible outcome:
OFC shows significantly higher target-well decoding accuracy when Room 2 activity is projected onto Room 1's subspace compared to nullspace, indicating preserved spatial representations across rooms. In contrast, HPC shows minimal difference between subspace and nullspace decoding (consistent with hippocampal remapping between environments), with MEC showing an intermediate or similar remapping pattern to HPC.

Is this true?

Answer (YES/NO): NO